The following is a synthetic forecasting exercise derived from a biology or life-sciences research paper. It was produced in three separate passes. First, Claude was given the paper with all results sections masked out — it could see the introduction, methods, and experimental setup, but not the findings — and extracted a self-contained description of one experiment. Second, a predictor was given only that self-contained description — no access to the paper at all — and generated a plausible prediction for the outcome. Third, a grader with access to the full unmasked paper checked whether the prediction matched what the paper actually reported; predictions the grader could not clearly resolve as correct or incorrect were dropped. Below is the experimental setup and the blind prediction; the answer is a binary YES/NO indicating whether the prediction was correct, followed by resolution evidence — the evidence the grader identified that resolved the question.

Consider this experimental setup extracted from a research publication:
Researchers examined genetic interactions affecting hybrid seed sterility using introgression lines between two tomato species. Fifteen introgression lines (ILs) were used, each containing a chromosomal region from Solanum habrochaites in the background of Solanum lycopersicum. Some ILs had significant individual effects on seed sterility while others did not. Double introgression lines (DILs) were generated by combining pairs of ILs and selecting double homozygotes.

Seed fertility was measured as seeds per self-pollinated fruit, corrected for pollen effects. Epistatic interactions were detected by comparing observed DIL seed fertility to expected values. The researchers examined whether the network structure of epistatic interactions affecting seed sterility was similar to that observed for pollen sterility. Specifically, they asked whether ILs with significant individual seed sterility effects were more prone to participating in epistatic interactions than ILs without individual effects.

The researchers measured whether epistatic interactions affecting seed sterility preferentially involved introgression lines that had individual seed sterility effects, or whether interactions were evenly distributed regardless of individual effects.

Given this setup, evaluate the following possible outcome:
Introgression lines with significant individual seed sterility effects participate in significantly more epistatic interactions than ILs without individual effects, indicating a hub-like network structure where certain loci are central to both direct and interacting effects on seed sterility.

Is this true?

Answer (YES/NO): NO